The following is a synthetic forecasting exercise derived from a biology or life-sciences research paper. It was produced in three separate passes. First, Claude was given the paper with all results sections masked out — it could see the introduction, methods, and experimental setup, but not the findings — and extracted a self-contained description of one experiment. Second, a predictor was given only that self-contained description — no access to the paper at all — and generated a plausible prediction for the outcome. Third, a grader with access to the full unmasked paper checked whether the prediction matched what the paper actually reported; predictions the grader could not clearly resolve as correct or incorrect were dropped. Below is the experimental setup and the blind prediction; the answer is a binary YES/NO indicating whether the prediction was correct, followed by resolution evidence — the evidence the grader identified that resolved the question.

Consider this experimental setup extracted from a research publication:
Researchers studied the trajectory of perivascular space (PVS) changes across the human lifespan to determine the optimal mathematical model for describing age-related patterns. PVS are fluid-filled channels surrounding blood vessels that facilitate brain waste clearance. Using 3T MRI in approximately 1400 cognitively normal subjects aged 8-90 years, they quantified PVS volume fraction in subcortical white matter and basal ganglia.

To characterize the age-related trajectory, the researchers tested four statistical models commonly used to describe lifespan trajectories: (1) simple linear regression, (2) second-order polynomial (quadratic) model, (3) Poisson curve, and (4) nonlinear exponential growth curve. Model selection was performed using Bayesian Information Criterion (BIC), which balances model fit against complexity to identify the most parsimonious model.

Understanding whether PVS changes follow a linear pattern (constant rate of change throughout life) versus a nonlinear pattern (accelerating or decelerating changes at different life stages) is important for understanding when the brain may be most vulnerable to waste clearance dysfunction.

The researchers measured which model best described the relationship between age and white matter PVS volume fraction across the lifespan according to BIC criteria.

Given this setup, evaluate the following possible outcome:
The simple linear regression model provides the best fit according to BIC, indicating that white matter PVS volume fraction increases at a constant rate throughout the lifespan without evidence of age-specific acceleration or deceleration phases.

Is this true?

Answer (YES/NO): YES